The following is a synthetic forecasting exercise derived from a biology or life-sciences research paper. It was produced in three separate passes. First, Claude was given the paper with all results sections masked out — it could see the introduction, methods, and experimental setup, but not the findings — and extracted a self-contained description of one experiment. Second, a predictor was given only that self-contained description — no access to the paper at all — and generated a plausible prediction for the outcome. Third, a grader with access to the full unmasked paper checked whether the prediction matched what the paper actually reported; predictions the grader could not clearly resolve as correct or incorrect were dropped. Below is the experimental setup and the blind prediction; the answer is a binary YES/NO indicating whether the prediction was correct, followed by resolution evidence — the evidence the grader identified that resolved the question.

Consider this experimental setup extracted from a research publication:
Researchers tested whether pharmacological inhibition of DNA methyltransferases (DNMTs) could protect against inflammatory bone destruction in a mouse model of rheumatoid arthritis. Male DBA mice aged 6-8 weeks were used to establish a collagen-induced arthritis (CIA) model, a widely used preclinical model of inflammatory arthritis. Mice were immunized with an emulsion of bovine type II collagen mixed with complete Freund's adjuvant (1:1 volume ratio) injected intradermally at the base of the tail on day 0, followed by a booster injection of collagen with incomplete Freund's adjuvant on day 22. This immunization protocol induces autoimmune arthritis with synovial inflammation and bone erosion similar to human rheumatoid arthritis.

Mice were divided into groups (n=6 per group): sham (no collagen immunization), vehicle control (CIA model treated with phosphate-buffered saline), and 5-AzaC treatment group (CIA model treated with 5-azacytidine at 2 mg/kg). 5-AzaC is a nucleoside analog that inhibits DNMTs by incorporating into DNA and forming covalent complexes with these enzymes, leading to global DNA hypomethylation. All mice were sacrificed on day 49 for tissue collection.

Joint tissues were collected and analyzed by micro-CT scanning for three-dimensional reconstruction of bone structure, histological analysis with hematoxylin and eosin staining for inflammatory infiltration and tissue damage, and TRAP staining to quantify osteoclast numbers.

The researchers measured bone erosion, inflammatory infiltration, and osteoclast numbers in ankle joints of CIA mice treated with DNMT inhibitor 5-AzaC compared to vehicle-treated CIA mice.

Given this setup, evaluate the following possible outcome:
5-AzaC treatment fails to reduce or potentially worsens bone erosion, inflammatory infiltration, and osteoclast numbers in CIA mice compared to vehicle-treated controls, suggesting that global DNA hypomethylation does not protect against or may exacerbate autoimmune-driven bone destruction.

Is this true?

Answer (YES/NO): NO